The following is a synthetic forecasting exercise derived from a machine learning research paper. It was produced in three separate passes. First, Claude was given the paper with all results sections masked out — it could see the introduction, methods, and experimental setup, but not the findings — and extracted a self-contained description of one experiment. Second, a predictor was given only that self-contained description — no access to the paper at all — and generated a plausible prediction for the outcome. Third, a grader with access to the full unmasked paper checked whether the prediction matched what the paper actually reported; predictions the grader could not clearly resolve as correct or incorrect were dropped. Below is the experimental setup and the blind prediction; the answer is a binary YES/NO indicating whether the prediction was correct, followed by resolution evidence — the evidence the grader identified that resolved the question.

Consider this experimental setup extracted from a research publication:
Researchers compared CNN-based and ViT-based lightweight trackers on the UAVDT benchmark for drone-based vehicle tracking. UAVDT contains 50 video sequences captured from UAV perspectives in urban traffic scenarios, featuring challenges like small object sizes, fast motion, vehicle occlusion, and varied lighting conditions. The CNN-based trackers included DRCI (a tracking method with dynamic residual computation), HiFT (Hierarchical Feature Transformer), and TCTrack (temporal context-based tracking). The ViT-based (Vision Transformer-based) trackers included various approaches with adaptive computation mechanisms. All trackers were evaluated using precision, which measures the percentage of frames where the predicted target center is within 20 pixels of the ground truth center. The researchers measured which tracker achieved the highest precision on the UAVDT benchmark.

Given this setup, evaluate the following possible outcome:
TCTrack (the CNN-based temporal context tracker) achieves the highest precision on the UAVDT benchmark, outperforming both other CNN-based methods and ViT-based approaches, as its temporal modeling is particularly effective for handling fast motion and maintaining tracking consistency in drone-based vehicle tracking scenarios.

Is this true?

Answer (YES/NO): NO